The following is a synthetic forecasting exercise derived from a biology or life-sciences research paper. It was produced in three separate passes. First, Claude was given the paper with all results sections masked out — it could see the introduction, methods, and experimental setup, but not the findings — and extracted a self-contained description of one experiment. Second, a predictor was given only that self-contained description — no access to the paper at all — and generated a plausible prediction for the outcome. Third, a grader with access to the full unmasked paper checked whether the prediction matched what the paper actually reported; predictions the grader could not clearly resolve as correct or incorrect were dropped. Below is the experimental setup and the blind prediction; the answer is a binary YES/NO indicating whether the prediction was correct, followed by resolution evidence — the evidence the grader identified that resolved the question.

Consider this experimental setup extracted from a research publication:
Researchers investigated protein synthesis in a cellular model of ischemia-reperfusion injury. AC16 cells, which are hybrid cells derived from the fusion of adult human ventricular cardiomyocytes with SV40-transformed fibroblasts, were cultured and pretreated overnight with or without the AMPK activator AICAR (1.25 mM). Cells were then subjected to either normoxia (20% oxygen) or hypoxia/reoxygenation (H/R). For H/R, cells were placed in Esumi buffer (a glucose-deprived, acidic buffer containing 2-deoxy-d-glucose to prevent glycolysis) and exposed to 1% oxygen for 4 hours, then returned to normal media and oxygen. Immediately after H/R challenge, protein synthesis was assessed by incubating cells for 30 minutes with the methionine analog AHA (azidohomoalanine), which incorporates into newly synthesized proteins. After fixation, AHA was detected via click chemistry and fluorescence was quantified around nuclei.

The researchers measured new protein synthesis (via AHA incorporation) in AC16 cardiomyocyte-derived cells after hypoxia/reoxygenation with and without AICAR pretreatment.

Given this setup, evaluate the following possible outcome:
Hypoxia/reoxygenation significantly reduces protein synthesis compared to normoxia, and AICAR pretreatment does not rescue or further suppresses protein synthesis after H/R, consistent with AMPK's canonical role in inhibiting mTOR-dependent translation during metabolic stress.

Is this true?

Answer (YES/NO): NO